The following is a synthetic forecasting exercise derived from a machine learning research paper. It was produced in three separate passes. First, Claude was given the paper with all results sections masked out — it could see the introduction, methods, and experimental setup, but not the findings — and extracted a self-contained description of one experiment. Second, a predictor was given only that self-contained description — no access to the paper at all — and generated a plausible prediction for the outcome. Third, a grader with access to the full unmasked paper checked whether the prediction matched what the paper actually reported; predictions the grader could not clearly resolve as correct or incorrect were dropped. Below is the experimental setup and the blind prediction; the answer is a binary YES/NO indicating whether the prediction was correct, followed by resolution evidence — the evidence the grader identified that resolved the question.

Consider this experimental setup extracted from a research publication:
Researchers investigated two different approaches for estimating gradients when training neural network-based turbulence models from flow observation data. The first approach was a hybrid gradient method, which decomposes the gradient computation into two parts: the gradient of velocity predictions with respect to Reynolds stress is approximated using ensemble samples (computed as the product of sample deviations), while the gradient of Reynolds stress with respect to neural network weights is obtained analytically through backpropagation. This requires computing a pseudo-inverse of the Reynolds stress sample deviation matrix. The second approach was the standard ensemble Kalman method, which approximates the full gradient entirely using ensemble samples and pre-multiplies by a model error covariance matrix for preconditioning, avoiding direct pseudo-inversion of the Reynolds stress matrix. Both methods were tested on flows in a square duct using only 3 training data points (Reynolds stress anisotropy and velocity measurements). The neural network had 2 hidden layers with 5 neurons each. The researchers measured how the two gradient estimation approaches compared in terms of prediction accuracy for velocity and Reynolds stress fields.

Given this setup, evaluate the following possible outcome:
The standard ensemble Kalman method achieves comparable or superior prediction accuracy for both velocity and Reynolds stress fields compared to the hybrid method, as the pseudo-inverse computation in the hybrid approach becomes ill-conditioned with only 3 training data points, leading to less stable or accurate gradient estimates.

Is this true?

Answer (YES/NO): YES